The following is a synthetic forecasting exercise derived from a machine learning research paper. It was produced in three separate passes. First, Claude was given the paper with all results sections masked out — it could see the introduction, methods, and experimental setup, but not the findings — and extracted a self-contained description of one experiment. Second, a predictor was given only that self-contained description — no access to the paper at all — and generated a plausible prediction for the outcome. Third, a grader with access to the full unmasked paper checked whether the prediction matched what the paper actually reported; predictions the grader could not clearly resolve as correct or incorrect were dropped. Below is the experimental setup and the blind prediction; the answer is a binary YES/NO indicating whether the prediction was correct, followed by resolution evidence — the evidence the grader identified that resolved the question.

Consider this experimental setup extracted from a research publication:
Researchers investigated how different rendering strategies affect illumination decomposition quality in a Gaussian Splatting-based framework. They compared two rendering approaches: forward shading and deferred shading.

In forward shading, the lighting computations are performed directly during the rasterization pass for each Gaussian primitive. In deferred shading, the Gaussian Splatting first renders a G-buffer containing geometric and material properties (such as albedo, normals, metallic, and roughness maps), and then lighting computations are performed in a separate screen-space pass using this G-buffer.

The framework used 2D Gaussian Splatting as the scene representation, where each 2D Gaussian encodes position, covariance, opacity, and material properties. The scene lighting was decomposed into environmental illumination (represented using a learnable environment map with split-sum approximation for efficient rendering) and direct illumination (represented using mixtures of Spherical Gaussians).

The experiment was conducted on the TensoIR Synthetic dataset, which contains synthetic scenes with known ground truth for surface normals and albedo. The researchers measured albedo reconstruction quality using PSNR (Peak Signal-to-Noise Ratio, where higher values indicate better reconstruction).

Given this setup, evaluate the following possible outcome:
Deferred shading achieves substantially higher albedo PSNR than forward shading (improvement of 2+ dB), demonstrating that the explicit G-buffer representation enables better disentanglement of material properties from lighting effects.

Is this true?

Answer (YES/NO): YES